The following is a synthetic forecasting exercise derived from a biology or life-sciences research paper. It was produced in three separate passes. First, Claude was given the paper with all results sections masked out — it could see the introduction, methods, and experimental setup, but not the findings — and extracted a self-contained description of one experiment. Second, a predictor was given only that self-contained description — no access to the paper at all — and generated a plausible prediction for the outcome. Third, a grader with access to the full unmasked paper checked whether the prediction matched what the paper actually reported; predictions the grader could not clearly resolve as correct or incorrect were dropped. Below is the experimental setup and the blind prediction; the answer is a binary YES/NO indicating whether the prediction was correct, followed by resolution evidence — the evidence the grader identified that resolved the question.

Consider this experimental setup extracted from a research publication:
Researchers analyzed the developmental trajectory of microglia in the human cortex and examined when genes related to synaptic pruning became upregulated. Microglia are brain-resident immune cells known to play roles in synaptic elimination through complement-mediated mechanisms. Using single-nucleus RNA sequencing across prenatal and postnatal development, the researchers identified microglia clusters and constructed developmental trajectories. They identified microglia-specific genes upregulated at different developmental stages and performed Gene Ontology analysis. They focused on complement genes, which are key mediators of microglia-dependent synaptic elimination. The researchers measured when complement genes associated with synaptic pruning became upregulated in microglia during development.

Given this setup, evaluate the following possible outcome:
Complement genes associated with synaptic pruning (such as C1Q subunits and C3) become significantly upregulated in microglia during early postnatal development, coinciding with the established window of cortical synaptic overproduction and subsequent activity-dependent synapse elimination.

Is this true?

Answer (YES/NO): YES